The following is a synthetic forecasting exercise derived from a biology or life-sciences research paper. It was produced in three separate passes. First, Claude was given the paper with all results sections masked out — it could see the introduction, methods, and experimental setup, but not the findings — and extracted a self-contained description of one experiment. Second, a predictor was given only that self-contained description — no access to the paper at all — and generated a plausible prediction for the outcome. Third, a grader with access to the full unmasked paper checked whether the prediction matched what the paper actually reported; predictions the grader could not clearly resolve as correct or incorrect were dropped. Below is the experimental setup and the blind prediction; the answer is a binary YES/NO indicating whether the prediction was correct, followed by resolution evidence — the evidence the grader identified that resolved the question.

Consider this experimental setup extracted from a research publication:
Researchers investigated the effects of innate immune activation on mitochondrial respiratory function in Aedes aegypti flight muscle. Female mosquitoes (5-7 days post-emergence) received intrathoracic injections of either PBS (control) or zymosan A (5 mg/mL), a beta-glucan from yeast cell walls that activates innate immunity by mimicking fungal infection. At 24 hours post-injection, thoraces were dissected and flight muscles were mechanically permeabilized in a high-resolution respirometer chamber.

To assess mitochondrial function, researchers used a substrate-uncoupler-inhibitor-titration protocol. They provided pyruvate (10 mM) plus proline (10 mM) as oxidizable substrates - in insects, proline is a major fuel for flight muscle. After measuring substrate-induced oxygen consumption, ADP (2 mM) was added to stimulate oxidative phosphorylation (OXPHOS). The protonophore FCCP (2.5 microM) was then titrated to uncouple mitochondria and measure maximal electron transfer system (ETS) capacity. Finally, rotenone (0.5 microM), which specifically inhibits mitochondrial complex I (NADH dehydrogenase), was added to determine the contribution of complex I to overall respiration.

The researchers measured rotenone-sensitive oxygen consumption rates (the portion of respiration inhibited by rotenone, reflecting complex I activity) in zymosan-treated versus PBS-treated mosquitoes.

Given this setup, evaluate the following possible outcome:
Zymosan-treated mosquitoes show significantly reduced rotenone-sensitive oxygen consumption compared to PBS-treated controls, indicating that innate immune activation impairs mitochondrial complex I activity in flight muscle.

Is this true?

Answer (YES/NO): YES